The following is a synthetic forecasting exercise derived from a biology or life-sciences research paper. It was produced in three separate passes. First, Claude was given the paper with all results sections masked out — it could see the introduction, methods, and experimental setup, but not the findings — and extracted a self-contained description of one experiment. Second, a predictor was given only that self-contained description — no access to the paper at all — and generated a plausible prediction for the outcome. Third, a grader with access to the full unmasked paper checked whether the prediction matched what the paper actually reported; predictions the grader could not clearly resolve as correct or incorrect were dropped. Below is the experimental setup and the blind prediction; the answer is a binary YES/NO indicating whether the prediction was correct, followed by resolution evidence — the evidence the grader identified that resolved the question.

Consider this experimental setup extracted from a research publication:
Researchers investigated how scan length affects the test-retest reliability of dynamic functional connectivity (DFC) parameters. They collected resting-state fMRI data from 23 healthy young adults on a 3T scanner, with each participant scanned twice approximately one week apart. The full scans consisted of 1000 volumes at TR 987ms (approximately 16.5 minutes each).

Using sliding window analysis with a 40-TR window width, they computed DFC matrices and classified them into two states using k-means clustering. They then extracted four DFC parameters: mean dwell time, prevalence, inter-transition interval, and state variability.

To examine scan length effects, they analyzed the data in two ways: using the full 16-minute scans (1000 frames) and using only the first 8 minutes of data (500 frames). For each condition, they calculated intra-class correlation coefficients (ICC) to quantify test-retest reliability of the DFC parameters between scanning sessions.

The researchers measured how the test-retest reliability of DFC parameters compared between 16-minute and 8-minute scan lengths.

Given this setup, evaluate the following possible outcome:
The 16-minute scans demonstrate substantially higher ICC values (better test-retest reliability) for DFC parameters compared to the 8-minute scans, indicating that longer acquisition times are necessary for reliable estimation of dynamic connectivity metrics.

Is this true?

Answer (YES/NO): YES